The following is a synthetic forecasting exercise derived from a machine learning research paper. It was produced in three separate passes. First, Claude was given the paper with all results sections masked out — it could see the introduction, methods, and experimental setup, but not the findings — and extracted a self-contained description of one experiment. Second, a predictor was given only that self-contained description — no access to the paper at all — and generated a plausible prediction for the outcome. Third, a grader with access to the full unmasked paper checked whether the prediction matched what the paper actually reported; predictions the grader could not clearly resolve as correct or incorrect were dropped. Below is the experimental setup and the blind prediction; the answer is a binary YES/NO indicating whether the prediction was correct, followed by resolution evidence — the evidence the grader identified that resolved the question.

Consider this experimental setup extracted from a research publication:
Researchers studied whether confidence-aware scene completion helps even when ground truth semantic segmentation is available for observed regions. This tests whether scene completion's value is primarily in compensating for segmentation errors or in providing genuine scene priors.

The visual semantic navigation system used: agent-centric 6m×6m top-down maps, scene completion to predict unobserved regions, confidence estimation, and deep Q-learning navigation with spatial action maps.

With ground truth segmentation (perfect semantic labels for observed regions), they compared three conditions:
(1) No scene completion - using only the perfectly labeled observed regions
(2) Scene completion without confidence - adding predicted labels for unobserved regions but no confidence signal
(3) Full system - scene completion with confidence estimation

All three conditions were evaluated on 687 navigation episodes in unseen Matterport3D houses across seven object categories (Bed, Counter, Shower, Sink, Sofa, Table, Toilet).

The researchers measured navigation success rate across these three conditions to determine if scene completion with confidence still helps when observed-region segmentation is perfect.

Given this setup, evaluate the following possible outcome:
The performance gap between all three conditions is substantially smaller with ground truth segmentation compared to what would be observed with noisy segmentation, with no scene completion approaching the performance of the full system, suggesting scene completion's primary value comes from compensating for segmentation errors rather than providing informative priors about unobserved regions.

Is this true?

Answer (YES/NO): NO